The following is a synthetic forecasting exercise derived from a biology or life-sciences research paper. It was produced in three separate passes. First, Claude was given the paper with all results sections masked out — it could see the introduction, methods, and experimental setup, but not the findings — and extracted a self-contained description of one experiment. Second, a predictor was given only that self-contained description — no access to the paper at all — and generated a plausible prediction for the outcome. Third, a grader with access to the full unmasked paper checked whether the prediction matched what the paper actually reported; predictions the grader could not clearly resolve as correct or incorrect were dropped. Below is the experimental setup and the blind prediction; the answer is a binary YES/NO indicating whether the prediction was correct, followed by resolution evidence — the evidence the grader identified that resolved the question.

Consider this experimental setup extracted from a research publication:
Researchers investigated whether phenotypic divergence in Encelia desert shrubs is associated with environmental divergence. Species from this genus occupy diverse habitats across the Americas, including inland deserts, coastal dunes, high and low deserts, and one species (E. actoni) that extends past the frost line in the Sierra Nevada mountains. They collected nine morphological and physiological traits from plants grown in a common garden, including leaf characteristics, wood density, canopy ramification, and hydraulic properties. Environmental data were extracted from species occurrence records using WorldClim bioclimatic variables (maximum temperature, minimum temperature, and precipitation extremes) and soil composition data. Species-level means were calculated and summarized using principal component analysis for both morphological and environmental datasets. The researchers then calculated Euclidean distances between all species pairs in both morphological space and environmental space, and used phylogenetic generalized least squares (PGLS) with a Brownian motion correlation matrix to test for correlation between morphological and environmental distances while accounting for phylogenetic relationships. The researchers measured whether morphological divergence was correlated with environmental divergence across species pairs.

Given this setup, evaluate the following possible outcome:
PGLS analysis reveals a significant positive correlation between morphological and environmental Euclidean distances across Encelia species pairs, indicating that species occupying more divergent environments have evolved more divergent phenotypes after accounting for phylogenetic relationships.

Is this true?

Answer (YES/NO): NO